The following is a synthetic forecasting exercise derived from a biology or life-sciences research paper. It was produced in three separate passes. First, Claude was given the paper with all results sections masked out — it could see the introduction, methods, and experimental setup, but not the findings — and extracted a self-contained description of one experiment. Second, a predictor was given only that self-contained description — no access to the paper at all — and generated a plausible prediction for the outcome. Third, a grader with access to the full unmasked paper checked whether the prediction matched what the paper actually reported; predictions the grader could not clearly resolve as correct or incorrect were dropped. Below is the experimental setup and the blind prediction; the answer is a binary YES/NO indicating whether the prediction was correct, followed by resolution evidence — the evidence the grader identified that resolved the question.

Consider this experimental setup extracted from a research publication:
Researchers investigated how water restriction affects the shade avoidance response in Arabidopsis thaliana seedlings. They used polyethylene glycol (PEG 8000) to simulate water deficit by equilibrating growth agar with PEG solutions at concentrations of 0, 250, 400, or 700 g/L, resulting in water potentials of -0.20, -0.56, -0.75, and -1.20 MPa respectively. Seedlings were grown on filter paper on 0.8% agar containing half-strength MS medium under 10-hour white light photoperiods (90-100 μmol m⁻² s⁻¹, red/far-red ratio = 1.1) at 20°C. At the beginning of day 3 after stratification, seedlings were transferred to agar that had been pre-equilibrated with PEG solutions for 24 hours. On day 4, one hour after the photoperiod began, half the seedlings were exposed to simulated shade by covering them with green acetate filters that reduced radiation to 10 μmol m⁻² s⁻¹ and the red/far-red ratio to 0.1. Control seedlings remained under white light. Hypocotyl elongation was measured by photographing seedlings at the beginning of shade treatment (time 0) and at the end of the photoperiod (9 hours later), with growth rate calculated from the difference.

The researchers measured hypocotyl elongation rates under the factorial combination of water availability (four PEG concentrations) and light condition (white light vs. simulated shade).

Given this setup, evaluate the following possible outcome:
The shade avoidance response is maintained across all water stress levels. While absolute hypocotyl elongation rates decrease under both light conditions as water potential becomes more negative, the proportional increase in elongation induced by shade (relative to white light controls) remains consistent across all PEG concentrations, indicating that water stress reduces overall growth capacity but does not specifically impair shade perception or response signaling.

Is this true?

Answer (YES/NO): NO